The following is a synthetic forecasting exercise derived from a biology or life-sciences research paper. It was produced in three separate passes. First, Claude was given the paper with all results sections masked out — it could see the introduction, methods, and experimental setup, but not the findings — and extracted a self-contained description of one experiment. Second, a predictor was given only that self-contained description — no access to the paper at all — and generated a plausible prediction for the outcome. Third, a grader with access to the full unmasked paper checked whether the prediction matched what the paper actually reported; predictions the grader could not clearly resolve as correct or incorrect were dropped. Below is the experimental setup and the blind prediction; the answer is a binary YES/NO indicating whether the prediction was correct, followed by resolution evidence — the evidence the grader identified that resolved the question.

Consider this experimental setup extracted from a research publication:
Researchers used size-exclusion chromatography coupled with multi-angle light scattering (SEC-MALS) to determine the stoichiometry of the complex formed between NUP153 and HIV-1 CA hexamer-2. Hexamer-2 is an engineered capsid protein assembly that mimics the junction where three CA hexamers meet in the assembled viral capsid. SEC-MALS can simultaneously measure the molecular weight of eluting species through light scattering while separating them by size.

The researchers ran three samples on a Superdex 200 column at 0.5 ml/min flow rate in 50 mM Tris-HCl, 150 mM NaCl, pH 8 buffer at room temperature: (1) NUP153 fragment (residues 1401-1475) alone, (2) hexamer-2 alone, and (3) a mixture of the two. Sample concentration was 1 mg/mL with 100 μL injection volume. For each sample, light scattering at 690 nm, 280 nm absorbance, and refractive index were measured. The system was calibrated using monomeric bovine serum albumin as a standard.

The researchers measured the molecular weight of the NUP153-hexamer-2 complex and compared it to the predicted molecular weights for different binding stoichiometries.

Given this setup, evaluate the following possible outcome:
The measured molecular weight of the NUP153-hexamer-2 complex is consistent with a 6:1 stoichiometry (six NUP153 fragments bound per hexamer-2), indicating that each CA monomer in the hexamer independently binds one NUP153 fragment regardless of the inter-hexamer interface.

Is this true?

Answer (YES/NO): NO